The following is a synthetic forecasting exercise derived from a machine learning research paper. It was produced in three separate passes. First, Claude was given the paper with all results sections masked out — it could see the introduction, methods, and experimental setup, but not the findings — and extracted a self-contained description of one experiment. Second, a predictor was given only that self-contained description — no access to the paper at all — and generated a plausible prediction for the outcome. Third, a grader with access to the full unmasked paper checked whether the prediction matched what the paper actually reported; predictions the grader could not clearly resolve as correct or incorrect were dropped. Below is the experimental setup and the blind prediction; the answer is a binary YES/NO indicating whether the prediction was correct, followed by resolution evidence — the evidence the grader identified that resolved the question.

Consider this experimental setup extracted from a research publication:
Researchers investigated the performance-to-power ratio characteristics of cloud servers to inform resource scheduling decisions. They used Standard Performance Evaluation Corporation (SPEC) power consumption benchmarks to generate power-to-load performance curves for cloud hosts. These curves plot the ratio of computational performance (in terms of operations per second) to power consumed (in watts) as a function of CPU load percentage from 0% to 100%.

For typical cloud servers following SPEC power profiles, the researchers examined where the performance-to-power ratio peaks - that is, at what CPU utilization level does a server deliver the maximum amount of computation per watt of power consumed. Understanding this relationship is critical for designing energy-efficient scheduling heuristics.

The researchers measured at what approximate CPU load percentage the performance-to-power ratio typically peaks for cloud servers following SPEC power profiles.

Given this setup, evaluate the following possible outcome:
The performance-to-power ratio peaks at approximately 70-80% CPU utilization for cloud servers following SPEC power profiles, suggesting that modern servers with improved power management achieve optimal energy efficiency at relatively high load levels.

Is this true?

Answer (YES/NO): YES